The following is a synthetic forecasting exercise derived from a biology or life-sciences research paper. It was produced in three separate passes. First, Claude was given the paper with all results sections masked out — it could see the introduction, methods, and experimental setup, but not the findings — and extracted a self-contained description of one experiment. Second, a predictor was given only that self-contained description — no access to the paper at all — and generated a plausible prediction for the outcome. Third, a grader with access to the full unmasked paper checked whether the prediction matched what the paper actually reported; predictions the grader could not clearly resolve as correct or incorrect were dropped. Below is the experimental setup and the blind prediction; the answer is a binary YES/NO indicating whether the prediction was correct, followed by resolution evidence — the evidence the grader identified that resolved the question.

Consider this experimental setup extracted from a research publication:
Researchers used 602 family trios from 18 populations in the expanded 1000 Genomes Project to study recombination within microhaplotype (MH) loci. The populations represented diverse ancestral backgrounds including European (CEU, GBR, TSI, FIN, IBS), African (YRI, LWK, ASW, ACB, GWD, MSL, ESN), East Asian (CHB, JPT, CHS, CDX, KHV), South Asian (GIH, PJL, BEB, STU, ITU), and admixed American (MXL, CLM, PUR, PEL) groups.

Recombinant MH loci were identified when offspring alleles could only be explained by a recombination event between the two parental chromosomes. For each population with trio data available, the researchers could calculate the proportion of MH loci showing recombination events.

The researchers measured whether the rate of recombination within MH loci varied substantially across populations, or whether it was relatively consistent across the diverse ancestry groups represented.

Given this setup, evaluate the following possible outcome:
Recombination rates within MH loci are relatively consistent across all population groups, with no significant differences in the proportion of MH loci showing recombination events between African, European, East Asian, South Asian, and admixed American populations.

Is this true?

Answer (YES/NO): NO